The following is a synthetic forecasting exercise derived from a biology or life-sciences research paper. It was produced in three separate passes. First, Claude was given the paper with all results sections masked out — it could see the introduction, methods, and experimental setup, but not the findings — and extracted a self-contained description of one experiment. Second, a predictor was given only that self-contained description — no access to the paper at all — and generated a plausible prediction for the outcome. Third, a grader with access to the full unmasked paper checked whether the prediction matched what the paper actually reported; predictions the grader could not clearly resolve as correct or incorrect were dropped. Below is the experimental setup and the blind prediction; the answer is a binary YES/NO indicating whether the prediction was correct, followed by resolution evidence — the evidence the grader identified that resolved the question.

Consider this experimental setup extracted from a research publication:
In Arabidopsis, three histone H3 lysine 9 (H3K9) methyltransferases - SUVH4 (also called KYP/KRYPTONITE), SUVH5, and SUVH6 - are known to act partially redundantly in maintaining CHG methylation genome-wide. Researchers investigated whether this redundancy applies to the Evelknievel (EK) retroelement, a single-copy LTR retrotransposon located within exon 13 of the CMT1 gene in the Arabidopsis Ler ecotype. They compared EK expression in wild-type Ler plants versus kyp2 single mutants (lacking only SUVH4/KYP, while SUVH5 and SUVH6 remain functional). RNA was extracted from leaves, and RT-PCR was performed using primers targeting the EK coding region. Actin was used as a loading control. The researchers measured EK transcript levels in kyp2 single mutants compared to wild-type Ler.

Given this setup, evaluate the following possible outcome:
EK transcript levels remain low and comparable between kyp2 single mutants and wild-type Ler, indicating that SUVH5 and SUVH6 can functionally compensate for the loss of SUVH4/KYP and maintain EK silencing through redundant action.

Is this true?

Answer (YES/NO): NO